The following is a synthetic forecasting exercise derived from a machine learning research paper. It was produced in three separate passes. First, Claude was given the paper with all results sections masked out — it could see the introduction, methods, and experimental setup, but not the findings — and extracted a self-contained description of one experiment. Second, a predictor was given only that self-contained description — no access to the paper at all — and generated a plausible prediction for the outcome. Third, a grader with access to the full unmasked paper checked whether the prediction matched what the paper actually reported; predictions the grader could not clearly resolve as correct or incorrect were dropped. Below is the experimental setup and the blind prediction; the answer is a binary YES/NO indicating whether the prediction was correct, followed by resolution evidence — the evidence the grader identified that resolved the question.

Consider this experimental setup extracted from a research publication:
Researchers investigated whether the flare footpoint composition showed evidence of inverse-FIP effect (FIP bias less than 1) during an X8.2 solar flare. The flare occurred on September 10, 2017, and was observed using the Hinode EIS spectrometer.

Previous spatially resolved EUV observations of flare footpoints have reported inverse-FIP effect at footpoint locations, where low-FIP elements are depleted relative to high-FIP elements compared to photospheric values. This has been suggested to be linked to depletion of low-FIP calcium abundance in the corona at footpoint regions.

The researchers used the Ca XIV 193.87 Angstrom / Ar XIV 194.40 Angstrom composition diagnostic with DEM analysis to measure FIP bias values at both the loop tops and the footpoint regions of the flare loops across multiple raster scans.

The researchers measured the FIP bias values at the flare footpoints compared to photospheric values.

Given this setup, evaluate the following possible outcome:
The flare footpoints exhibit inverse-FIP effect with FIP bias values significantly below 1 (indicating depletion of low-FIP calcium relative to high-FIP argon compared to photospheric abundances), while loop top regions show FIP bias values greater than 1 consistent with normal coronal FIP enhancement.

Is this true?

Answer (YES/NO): NO